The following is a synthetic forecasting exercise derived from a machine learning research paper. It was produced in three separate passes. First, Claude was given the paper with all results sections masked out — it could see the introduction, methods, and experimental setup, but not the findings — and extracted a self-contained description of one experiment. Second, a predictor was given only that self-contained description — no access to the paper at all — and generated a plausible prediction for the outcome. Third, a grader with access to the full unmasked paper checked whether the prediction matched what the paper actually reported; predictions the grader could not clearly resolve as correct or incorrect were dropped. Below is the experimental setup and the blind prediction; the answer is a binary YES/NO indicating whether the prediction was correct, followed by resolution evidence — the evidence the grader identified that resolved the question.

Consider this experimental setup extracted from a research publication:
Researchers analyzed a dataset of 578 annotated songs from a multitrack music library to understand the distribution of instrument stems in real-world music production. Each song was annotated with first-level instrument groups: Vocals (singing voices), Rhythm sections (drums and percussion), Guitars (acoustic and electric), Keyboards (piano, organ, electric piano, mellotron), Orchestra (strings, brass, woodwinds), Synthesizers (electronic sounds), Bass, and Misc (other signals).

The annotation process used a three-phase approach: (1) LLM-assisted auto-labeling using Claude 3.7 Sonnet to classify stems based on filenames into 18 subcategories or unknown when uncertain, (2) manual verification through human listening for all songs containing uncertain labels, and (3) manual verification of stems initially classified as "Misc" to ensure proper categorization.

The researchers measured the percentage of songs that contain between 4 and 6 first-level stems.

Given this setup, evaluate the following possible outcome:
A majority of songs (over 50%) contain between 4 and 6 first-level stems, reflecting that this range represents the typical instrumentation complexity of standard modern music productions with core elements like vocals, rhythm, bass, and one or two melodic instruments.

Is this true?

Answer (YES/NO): YES